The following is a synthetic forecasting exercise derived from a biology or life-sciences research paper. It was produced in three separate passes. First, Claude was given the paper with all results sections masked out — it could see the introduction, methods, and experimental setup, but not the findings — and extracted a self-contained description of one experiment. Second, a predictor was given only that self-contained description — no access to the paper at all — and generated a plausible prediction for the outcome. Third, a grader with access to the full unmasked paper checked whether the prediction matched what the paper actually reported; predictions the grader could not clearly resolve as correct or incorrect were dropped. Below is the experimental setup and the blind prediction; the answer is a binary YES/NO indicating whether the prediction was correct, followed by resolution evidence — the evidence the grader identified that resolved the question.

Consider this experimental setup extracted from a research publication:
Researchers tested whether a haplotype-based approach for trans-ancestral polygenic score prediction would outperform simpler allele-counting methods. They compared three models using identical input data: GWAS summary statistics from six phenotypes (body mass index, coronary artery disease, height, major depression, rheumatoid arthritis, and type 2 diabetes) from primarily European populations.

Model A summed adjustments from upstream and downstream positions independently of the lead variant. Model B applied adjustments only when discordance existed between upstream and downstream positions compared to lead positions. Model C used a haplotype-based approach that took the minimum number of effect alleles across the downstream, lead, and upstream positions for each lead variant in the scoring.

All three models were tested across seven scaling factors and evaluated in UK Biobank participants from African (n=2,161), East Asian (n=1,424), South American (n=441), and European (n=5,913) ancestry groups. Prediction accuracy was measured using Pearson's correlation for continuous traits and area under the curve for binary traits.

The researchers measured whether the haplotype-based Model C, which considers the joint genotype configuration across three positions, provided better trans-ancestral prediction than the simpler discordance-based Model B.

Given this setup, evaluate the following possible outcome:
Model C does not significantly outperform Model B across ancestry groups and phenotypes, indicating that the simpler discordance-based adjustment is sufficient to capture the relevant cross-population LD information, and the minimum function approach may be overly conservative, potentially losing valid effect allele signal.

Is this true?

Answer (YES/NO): YES